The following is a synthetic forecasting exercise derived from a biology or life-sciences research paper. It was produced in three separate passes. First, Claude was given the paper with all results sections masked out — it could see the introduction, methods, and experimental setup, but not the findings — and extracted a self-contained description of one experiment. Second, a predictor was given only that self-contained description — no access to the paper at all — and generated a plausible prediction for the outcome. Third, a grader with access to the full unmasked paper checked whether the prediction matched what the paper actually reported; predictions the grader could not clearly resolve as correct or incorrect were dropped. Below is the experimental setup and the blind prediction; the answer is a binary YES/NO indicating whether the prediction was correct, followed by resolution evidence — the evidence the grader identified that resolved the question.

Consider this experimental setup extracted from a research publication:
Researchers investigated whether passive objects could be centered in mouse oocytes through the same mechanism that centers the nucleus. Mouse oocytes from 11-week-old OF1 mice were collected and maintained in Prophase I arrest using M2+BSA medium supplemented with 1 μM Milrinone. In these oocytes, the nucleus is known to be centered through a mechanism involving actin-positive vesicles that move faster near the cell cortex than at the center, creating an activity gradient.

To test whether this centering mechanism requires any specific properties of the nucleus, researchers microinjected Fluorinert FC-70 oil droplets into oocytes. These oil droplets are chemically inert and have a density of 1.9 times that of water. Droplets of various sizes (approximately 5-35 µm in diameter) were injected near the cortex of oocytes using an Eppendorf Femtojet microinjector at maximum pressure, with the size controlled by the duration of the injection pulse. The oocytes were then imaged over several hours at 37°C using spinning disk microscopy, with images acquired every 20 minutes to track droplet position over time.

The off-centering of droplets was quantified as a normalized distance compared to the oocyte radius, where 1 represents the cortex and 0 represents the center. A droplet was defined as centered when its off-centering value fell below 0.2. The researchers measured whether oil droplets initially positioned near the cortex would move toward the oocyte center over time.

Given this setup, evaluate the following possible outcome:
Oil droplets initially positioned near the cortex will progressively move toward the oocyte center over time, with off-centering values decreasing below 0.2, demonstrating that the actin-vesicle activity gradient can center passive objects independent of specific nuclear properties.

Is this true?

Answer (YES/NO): YES